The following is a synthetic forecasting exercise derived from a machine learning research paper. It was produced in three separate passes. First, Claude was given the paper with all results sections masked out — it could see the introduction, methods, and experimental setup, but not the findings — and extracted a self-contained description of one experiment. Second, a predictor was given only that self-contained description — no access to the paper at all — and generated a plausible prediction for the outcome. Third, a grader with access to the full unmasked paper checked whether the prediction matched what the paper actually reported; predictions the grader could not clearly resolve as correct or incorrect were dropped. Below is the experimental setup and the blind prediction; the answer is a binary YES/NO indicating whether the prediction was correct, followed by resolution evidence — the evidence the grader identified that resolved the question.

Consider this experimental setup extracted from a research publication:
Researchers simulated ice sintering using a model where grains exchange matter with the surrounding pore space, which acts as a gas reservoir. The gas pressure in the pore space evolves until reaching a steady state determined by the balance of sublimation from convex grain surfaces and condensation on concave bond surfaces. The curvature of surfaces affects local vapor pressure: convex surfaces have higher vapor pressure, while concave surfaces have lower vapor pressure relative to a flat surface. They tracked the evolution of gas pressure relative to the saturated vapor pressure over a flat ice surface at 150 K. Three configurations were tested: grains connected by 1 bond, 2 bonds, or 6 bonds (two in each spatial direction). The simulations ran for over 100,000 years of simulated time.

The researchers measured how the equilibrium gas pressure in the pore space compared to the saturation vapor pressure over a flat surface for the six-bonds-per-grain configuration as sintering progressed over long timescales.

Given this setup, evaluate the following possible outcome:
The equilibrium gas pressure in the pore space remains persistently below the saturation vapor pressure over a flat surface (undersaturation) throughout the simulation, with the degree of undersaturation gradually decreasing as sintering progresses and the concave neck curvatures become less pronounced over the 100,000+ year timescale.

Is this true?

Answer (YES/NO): NO